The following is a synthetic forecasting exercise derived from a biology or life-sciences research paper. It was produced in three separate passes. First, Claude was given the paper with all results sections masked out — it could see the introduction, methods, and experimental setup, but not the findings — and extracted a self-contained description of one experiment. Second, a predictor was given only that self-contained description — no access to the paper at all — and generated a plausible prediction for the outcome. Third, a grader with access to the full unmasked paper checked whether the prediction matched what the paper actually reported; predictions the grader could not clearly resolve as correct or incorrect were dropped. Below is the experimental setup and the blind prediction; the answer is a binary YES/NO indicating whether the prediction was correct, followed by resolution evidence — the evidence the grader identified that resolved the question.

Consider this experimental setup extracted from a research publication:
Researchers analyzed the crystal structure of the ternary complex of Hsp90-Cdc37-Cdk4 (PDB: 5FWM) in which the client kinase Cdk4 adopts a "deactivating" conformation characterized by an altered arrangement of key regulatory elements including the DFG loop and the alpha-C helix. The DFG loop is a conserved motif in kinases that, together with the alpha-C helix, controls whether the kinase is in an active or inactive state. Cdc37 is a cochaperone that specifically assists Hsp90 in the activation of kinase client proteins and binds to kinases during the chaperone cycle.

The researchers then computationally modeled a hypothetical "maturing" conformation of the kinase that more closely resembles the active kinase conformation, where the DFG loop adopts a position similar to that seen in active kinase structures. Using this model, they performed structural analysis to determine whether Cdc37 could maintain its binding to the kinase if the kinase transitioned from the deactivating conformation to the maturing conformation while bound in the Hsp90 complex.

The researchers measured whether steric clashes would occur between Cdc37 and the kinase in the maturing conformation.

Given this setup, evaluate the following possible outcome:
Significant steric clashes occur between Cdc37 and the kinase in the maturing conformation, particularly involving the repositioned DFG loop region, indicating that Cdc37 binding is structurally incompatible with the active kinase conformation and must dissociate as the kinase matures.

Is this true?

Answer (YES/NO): YES